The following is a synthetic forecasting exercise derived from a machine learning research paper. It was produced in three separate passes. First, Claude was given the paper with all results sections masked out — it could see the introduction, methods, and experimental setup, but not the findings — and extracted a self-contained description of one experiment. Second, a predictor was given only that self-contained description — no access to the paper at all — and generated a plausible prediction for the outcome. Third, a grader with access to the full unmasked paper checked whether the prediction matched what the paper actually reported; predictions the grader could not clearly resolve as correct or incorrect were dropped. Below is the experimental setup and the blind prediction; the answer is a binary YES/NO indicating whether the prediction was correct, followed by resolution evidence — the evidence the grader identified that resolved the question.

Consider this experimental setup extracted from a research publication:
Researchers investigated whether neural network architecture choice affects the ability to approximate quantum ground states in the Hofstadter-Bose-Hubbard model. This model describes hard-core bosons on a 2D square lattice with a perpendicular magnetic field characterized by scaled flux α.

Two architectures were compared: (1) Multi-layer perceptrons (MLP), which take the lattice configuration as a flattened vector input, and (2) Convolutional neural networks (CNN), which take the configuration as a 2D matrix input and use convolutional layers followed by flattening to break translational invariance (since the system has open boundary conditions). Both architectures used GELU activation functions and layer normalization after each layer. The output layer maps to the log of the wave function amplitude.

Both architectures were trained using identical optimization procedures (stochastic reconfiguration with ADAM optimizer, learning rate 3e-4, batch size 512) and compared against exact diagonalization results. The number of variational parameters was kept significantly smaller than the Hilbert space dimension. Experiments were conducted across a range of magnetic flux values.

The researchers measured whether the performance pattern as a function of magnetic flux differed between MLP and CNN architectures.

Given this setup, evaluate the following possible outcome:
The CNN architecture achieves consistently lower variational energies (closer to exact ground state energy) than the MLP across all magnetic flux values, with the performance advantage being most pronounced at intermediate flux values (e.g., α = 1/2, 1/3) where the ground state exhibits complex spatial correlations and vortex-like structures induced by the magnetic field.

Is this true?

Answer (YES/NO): NO